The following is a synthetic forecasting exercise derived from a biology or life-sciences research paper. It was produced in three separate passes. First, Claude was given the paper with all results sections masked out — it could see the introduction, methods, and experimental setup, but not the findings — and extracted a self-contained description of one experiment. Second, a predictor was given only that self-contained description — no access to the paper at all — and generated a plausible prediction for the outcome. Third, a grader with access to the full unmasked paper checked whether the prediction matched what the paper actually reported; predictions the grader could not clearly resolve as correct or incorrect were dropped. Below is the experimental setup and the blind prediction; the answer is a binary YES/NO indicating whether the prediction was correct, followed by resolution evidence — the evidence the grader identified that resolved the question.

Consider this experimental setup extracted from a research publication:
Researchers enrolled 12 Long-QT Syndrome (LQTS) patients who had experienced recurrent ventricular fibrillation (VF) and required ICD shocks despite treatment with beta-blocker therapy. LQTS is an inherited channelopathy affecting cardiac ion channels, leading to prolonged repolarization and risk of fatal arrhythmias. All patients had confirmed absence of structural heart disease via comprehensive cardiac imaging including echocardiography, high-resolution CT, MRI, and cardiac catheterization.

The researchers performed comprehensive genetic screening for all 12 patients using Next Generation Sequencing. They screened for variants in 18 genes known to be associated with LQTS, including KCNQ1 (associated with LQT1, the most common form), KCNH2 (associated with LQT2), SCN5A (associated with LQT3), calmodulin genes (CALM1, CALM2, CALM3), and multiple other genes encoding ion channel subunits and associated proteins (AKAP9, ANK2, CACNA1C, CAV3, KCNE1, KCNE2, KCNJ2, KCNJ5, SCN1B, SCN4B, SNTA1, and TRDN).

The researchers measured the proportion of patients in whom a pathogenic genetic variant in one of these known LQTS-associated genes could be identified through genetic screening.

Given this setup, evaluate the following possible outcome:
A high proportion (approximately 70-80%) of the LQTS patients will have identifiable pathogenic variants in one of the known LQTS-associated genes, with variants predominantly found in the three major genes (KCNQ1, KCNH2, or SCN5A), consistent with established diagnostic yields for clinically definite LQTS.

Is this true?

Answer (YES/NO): NO